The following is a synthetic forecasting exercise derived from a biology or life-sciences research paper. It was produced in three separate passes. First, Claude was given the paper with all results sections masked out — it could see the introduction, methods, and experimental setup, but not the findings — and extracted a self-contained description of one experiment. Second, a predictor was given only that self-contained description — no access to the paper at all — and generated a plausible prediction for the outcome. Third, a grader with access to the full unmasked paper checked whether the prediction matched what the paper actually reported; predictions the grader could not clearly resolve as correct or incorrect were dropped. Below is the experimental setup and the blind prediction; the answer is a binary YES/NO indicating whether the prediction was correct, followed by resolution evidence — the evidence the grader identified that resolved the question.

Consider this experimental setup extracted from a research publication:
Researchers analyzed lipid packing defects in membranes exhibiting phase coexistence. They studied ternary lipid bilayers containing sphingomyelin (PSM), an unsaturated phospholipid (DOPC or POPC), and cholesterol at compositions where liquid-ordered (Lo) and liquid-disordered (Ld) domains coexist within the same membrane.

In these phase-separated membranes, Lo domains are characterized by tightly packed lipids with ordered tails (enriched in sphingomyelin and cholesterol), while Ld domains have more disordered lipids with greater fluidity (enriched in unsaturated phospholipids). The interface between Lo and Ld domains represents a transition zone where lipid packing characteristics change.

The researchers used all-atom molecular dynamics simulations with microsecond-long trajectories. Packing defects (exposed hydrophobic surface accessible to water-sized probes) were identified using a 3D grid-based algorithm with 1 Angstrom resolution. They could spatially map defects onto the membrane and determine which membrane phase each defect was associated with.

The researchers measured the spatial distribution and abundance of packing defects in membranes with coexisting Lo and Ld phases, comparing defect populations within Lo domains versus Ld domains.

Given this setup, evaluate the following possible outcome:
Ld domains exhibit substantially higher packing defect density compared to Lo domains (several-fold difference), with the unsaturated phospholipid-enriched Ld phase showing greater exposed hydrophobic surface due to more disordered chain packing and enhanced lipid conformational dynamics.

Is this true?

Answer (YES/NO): YES